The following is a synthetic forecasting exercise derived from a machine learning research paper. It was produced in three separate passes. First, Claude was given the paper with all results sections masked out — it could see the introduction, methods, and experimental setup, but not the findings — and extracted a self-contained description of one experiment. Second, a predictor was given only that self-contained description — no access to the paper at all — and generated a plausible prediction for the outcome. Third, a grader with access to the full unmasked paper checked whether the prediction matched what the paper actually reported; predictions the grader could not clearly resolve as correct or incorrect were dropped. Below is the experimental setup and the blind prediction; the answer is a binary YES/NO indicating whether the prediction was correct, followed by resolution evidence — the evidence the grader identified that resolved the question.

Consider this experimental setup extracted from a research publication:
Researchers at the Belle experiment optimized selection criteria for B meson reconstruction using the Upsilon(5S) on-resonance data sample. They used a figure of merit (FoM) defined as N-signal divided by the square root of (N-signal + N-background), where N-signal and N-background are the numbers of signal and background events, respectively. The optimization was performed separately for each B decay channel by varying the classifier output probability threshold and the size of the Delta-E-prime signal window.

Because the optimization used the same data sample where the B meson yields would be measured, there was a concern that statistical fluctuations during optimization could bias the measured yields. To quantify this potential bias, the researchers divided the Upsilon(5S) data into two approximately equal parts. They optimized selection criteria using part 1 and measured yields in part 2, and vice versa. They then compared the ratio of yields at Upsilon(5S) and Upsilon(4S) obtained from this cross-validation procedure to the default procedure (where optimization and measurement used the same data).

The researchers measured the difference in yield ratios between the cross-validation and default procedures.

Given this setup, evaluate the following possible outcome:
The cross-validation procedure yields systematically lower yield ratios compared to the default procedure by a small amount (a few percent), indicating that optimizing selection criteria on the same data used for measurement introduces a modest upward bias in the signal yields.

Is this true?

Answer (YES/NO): YES